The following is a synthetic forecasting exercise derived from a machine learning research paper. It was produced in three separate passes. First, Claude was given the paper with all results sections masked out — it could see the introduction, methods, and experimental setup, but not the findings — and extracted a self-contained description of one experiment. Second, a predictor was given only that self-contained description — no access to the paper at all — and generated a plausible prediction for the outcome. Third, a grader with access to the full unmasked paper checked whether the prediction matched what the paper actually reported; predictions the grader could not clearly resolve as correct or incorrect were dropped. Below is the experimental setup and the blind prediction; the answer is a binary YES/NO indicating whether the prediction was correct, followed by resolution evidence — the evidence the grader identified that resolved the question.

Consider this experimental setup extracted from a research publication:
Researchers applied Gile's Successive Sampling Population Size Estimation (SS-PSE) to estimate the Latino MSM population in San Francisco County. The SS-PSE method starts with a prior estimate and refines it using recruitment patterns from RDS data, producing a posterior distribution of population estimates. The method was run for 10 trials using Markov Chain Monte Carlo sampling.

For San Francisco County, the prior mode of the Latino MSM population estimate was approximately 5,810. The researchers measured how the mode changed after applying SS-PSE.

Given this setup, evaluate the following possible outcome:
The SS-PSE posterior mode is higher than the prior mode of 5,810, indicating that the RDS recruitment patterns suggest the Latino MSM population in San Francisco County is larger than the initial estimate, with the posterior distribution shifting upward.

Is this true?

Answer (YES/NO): NO